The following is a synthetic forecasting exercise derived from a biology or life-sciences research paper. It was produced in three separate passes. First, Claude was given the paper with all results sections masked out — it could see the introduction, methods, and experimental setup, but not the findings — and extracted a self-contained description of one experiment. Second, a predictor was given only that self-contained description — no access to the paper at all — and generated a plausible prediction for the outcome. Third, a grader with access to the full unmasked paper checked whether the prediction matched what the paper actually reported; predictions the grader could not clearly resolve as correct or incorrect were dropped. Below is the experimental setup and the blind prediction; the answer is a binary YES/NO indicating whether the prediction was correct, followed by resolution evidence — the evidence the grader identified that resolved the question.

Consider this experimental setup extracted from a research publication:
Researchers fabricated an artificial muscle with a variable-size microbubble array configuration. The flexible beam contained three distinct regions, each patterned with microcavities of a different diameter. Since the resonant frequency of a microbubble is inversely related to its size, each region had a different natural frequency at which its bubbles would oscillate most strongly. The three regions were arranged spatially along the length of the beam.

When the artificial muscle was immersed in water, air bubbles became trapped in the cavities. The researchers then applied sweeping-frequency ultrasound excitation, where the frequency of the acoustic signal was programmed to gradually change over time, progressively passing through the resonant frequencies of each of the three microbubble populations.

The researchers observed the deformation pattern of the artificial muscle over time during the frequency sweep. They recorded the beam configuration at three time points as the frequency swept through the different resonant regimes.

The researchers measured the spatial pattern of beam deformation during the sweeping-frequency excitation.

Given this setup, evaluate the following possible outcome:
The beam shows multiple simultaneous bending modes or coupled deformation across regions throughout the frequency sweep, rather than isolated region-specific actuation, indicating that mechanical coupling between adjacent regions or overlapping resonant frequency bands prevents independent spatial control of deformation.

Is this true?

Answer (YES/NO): NO